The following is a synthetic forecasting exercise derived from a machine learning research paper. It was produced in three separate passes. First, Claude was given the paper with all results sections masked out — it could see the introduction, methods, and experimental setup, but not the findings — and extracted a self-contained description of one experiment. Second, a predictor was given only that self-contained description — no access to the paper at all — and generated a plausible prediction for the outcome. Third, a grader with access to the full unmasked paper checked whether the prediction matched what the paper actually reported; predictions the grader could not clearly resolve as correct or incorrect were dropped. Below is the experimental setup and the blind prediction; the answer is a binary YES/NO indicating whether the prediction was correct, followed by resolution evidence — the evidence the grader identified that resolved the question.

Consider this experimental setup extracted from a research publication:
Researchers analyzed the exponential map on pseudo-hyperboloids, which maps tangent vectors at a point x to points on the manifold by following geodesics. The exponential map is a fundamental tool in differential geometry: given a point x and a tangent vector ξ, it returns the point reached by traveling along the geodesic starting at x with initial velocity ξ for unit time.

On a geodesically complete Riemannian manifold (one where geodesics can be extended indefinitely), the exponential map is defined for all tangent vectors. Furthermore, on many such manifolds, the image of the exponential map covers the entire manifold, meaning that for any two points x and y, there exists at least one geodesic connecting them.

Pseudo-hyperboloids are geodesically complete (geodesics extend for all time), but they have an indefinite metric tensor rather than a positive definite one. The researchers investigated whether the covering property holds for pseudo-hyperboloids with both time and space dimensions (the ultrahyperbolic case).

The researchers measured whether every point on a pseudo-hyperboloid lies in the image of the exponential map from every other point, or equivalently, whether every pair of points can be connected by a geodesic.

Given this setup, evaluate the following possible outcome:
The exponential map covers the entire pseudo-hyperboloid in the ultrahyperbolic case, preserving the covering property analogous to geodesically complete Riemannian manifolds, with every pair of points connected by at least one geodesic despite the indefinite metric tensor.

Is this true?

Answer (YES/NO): NO